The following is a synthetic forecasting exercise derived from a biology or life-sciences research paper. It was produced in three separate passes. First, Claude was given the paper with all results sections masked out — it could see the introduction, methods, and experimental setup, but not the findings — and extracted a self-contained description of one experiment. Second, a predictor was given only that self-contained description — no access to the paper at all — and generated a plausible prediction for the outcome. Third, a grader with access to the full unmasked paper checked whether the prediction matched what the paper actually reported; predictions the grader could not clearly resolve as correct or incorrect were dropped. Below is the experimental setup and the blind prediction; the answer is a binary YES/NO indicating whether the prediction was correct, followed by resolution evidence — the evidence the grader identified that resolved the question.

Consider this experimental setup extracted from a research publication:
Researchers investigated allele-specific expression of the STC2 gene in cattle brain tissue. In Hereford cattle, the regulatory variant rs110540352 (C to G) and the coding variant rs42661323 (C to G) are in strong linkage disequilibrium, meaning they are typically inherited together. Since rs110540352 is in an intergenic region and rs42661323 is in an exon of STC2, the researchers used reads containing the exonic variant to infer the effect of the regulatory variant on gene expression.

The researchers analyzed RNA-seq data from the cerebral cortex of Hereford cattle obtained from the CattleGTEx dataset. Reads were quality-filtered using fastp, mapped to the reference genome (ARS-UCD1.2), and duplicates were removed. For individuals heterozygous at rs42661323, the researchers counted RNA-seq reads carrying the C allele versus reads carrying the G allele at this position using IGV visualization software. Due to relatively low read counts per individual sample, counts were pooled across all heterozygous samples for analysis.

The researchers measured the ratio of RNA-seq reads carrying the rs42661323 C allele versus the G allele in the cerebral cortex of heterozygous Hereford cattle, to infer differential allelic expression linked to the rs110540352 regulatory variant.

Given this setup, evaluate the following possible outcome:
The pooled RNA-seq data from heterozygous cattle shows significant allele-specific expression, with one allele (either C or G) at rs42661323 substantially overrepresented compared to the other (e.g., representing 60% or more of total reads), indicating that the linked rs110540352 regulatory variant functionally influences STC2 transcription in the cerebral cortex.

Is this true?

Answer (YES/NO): YES